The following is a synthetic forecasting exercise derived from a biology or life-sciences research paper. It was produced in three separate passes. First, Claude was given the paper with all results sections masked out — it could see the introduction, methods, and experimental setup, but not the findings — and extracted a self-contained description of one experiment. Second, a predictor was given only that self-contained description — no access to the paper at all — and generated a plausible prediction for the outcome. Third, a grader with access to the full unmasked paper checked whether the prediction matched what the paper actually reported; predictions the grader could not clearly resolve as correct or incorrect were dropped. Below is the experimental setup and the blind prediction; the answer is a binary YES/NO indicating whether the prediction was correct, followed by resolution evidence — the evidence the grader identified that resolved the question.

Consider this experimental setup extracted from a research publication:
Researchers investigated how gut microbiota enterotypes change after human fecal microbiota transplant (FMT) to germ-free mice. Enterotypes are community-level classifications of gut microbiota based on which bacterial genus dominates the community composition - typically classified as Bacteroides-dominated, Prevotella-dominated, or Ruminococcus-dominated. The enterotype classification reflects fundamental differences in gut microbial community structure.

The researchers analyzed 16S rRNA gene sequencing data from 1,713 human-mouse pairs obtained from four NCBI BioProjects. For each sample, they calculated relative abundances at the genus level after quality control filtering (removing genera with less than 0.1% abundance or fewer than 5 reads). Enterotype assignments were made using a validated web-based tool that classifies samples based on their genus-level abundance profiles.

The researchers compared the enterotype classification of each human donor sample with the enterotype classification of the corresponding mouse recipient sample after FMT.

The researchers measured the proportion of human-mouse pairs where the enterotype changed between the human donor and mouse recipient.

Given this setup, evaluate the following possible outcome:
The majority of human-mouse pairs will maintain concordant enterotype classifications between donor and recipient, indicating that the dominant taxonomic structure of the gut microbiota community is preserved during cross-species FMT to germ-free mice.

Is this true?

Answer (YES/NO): YES